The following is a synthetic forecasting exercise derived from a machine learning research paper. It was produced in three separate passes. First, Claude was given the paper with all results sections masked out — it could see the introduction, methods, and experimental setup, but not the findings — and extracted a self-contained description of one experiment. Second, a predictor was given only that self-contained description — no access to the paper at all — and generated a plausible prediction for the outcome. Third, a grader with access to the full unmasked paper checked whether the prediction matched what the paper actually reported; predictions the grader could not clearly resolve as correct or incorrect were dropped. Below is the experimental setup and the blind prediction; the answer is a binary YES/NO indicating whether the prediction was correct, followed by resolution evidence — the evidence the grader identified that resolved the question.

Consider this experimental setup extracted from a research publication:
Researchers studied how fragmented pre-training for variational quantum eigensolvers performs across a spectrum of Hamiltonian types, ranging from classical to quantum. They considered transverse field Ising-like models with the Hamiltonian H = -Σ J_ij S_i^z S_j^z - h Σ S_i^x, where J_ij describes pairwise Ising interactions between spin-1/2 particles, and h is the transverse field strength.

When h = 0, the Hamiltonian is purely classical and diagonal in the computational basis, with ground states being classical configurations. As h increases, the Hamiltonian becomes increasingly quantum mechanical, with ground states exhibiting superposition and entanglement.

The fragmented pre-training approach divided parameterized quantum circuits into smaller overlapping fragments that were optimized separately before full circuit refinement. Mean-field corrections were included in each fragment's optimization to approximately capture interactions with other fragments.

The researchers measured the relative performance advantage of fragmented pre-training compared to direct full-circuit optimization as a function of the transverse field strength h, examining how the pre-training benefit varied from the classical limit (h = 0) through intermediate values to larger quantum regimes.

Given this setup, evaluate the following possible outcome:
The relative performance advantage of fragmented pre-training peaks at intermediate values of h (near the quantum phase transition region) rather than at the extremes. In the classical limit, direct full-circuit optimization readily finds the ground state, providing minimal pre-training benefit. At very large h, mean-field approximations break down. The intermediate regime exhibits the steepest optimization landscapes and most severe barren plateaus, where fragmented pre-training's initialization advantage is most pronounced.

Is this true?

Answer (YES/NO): NO